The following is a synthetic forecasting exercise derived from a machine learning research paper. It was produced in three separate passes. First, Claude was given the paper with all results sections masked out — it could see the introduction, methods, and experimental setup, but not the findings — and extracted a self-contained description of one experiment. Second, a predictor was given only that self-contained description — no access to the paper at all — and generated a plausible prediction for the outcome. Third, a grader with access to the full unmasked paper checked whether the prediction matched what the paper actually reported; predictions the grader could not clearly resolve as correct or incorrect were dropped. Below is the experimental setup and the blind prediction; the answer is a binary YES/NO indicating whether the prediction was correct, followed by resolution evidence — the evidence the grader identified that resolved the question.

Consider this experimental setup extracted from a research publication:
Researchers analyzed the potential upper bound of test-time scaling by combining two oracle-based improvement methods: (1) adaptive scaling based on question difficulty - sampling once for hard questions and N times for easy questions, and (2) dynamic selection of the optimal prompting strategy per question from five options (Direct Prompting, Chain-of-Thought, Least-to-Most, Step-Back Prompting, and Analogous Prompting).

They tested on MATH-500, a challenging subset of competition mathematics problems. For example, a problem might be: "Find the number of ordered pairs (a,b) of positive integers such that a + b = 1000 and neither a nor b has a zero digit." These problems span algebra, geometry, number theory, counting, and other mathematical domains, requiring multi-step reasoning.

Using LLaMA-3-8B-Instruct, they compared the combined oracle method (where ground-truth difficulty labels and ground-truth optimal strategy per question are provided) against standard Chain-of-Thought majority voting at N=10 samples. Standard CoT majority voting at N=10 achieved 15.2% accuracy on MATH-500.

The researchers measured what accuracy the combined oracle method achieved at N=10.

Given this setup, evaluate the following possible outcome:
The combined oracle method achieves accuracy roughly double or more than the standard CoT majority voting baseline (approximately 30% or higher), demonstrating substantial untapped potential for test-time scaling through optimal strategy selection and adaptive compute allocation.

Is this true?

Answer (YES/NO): YES